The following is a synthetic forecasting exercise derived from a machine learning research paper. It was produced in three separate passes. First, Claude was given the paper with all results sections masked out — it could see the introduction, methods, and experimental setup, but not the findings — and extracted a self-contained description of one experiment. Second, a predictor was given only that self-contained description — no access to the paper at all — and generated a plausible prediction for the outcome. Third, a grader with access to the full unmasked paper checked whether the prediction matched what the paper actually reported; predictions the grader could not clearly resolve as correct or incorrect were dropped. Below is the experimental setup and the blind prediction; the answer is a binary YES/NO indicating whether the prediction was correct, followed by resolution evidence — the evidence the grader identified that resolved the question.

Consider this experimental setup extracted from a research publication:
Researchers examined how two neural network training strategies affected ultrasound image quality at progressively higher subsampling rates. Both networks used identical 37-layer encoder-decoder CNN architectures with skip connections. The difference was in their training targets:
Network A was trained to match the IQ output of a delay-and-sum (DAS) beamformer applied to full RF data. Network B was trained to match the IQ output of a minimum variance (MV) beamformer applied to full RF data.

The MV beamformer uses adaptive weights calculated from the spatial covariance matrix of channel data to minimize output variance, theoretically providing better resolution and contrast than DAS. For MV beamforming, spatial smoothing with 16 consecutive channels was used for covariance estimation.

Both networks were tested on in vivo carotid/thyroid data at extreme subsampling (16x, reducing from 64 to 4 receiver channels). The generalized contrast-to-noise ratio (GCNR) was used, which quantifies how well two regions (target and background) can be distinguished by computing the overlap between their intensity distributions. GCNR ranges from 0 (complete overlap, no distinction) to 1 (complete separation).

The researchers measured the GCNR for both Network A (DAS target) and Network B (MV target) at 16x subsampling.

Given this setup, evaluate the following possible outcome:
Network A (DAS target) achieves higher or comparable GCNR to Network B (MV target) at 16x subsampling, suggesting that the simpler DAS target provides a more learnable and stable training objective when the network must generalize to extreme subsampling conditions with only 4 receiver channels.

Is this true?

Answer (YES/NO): NO